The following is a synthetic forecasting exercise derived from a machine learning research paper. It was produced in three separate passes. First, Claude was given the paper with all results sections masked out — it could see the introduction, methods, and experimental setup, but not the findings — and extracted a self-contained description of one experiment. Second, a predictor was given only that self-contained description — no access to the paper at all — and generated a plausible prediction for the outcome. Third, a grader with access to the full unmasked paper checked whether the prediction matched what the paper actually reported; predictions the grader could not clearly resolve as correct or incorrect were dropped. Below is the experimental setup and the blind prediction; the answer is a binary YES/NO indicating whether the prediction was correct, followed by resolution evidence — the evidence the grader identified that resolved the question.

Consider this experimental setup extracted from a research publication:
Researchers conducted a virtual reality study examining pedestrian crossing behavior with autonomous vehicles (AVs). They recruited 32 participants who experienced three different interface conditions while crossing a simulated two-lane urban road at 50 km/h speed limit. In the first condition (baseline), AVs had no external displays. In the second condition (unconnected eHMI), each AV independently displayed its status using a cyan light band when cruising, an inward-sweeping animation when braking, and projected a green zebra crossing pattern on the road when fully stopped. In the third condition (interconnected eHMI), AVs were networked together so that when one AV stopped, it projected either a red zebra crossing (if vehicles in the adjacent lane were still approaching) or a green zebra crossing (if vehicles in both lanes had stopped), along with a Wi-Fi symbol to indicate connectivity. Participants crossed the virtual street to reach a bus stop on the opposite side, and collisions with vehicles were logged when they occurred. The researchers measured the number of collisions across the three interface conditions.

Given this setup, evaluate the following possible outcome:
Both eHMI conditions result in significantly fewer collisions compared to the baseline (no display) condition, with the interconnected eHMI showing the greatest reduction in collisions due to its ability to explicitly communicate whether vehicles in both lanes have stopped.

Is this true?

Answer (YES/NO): NO